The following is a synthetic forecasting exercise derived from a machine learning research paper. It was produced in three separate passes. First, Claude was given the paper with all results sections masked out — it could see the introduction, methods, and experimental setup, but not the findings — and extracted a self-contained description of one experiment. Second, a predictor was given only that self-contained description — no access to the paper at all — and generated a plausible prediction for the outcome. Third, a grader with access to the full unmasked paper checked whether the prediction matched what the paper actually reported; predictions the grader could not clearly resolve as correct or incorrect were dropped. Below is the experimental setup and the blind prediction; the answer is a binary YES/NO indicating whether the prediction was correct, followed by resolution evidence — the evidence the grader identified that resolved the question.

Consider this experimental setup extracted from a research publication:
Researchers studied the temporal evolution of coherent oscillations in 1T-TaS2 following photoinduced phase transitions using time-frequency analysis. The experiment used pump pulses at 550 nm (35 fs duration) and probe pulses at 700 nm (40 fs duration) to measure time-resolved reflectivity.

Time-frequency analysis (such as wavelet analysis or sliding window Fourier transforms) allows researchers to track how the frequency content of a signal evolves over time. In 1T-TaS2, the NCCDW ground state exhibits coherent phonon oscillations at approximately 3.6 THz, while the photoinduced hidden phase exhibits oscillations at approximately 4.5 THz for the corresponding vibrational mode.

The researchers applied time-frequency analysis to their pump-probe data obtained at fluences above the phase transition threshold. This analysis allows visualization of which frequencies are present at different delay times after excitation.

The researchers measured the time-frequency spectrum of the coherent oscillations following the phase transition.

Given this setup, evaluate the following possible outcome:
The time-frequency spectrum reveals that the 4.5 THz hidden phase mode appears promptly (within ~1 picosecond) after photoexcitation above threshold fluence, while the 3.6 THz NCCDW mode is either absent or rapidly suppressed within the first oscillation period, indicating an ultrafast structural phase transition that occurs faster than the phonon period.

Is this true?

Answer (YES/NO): YES